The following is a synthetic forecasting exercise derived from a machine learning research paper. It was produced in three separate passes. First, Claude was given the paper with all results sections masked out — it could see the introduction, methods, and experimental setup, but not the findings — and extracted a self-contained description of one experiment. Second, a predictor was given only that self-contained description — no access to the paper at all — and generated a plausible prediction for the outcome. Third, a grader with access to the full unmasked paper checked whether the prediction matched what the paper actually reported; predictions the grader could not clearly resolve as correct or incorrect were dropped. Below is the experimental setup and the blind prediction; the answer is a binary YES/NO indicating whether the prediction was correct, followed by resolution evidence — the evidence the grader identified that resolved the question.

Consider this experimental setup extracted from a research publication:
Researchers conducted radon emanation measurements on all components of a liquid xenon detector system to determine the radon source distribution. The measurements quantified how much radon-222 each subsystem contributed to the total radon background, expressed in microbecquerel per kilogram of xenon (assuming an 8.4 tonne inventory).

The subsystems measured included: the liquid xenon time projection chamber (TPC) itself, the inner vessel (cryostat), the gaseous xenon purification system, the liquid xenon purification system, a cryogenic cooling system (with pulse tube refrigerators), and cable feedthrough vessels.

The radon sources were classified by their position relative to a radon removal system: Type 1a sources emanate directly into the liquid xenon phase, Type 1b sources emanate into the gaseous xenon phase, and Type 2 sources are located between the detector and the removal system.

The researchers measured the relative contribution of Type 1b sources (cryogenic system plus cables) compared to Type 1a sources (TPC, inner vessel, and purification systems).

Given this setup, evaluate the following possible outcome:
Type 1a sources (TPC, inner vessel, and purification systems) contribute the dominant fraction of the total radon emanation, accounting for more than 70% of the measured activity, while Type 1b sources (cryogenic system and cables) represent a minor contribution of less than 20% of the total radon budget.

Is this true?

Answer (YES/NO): NO